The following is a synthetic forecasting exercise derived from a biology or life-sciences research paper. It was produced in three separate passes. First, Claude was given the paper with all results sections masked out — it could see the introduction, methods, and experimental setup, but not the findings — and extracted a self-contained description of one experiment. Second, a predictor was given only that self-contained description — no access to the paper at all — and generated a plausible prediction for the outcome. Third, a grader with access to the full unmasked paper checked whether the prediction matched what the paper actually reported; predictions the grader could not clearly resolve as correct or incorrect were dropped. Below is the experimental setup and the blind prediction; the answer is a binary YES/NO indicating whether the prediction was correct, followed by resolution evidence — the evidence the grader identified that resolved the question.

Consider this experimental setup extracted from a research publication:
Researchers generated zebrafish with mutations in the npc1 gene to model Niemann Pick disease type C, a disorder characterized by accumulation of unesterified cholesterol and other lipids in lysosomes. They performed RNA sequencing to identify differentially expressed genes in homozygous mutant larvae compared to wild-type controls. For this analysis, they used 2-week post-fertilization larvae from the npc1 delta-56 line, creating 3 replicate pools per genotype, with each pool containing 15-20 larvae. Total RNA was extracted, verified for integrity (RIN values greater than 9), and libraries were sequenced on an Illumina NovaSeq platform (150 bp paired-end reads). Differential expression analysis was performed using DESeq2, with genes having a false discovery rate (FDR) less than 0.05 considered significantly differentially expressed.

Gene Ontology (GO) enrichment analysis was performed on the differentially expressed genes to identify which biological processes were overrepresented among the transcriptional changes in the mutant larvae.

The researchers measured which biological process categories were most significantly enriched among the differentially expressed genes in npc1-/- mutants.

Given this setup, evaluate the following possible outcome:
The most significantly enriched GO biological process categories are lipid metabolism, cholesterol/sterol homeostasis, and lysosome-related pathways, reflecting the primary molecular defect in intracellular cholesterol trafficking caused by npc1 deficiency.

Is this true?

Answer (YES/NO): NO